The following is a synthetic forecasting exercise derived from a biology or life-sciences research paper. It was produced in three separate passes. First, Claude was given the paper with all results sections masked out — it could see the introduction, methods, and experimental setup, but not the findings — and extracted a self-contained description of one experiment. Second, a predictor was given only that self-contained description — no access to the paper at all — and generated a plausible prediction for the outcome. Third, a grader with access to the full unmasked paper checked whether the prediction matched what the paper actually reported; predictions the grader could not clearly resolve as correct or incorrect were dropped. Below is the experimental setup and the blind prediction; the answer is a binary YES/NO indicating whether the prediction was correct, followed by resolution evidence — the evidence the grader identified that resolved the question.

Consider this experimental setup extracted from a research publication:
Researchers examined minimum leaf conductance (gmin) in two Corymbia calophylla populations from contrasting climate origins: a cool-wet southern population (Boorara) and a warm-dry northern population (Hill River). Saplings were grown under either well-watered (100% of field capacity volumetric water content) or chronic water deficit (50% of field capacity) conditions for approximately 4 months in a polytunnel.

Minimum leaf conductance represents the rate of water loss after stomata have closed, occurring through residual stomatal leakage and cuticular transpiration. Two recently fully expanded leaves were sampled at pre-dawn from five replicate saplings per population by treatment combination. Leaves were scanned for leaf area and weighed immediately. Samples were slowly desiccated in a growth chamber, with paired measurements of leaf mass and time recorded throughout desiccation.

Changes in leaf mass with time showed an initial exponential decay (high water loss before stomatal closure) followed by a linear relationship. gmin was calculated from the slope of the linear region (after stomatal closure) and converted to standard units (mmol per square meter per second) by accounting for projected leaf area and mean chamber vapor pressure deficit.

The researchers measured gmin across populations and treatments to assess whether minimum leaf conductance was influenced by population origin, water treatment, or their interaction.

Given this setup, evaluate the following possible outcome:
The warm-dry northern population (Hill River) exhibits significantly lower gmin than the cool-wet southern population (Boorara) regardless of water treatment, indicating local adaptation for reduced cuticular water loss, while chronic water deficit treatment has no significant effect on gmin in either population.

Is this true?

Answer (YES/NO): YES